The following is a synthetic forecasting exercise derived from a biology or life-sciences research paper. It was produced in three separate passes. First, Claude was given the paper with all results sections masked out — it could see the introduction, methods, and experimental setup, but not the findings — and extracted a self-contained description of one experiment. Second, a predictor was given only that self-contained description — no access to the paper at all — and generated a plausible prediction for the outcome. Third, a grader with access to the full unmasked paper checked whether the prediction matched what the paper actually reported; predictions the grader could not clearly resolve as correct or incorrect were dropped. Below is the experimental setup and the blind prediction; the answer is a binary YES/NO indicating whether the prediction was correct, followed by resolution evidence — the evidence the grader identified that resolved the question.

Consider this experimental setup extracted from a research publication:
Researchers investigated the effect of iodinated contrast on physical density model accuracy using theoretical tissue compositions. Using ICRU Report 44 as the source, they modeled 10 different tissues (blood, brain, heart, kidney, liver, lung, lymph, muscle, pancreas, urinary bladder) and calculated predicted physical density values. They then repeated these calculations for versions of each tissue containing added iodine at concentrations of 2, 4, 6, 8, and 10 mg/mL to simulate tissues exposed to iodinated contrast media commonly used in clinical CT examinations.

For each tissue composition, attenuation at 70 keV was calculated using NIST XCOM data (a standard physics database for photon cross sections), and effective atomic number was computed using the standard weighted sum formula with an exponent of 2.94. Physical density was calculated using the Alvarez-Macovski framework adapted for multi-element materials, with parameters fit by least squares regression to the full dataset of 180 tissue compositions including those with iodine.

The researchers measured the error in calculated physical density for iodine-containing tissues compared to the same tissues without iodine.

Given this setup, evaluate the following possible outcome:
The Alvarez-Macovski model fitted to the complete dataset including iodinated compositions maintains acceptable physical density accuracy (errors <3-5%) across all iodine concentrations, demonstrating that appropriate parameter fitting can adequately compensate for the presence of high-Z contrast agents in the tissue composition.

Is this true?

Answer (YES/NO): YES